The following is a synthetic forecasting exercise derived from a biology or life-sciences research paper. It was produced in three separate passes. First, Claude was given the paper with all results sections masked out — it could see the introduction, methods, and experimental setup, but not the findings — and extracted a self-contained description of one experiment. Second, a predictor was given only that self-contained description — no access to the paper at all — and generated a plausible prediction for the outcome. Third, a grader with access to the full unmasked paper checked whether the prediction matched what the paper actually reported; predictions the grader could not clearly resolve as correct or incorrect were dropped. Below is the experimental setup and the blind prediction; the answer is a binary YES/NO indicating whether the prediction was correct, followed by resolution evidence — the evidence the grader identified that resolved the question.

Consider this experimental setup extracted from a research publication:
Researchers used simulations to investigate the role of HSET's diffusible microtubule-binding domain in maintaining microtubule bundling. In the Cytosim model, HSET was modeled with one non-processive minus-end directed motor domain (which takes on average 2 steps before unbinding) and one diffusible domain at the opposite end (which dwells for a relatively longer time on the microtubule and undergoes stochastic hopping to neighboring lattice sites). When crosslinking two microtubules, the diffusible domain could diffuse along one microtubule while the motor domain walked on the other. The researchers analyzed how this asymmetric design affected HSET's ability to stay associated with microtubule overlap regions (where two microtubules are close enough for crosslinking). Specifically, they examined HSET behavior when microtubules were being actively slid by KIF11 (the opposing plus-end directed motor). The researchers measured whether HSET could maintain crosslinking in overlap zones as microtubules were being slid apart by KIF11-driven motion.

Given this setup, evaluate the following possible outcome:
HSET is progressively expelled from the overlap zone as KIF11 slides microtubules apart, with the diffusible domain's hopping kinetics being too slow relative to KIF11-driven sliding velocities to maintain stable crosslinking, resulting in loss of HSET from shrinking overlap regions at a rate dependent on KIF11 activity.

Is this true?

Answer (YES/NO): NO